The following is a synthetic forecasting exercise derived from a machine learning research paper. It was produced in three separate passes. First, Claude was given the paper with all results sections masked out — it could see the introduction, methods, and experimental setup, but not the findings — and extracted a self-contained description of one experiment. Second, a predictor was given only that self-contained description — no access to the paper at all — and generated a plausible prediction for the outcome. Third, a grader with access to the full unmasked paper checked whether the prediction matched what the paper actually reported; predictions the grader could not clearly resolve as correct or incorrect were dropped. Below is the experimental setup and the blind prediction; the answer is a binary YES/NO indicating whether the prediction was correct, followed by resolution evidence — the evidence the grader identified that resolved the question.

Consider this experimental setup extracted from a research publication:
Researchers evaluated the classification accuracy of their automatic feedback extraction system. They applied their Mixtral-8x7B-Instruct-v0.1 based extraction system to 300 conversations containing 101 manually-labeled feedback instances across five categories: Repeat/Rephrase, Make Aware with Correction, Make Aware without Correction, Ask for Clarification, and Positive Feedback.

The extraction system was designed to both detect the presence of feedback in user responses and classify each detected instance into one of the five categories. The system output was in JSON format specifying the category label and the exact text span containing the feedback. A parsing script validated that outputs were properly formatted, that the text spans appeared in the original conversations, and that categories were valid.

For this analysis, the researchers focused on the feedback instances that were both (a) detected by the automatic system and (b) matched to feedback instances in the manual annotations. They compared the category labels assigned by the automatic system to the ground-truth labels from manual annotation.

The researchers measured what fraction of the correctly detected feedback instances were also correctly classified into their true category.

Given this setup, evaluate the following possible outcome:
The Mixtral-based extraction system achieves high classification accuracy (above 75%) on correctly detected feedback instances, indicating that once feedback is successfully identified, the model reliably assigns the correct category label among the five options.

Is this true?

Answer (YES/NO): NO